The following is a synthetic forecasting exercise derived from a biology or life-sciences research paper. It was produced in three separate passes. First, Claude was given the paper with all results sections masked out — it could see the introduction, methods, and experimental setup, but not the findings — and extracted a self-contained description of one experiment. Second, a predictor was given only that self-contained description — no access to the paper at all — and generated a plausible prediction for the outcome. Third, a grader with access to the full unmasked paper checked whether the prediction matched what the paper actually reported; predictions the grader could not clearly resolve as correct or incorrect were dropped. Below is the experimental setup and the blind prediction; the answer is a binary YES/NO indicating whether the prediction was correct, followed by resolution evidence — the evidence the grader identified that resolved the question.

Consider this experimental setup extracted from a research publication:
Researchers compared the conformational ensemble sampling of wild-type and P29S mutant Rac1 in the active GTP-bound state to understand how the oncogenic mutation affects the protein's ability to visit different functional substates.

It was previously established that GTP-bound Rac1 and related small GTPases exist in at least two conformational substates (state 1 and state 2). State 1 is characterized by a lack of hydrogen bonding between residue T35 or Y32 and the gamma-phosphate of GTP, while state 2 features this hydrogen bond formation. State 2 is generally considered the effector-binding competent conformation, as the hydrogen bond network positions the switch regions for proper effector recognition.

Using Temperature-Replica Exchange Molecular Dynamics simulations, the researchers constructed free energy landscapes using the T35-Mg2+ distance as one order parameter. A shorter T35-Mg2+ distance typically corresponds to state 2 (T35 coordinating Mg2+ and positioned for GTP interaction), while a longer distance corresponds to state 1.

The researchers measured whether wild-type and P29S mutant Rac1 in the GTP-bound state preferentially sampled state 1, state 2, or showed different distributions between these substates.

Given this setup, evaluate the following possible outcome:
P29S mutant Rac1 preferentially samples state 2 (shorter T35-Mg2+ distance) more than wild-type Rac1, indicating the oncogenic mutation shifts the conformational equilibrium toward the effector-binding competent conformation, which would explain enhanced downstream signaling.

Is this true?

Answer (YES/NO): NO